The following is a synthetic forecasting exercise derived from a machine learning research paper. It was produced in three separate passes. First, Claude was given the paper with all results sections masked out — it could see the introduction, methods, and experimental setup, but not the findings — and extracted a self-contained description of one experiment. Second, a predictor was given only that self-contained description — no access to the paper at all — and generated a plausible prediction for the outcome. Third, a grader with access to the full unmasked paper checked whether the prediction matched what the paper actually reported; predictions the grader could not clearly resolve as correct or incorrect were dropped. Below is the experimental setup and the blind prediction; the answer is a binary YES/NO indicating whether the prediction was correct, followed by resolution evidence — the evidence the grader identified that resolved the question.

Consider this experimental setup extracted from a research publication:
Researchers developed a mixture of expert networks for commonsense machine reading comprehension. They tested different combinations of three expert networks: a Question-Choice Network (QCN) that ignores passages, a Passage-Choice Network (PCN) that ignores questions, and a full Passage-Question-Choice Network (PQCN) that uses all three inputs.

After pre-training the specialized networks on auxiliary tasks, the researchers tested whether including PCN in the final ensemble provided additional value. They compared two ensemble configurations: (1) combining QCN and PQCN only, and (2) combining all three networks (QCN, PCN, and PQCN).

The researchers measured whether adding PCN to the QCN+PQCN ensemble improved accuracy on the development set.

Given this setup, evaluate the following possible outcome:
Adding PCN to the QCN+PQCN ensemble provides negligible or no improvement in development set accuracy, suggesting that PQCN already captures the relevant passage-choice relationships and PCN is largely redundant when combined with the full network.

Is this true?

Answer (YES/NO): YES